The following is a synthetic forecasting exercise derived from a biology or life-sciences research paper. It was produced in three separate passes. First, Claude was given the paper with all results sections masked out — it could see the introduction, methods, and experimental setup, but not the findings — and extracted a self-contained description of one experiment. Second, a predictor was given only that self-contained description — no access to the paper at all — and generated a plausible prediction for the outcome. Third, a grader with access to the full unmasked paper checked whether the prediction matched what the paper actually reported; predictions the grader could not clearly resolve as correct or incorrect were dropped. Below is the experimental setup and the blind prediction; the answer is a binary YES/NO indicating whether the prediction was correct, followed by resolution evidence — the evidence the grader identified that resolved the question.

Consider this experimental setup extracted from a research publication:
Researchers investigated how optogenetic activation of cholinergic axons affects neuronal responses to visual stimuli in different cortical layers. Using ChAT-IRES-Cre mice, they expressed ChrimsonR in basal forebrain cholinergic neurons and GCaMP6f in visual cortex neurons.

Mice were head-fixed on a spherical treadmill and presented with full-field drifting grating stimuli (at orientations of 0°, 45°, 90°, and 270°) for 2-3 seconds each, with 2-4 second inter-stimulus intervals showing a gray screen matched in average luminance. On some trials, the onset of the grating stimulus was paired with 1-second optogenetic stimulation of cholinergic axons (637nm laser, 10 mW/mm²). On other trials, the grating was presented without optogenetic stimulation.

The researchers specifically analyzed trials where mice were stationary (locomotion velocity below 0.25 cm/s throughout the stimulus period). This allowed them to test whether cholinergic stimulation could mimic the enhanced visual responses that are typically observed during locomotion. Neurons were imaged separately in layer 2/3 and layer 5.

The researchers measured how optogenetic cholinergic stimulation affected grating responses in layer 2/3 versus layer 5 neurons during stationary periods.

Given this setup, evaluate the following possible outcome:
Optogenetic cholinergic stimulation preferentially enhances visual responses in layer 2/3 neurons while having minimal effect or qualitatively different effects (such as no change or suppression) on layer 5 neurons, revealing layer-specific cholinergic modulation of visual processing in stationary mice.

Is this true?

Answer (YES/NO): NO